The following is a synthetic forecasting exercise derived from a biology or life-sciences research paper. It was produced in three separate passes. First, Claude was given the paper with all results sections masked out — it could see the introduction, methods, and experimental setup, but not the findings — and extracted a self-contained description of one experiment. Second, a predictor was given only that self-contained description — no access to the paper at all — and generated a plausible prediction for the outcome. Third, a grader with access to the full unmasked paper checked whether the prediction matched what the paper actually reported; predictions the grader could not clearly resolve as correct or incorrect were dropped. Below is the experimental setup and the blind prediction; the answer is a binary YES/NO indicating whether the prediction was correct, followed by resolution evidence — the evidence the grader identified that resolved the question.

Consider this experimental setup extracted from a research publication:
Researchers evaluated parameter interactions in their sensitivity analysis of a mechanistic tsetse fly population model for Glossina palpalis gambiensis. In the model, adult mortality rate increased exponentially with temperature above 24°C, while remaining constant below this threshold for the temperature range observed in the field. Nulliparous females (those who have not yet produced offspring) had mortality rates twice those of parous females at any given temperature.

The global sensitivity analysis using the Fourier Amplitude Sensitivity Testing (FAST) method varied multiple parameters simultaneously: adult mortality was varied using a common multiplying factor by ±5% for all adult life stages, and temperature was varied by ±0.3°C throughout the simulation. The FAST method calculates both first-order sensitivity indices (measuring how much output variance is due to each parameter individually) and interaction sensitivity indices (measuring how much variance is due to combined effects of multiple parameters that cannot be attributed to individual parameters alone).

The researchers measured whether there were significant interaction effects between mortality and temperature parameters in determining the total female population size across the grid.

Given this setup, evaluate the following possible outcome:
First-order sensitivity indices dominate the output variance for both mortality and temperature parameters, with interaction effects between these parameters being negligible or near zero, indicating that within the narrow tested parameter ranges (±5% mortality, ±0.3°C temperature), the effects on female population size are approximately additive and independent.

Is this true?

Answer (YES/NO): YES